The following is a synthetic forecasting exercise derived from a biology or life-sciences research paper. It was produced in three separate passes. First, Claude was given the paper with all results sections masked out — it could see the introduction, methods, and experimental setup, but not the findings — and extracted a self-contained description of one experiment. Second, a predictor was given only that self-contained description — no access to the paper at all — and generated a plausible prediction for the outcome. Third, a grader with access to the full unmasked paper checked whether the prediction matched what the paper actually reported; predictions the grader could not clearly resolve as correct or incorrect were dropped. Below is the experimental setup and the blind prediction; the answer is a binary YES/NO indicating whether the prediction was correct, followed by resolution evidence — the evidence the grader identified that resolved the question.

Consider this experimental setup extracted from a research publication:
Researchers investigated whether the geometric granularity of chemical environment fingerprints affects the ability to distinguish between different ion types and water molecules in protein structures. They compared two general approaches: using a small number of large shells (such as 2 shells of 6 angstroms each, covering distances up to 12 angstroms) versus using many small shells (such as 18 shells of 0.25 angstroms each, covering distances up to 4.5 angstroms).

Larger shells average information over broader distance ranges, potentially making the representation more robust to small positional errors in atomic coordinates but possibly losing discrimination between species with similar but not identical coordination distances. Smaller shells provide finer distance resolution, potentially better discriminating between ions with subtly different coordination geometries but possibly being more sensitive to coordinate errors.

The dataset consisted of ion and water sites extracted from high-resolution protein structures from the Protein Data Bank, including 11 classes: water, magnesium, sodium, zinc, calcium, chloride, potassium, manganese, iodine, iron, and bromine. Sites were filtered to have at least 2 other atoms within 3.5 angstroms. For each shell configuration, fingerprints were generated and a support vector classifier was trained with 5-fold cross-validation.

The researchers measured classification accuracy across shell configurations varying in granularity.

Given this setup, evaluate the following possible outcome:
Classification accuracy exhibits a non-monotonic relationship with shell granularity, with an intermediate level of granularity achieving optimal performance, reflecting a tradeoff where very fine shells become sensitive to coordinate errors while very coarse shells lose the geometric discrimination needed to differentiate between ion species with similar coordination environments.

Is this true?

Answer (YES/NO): NO